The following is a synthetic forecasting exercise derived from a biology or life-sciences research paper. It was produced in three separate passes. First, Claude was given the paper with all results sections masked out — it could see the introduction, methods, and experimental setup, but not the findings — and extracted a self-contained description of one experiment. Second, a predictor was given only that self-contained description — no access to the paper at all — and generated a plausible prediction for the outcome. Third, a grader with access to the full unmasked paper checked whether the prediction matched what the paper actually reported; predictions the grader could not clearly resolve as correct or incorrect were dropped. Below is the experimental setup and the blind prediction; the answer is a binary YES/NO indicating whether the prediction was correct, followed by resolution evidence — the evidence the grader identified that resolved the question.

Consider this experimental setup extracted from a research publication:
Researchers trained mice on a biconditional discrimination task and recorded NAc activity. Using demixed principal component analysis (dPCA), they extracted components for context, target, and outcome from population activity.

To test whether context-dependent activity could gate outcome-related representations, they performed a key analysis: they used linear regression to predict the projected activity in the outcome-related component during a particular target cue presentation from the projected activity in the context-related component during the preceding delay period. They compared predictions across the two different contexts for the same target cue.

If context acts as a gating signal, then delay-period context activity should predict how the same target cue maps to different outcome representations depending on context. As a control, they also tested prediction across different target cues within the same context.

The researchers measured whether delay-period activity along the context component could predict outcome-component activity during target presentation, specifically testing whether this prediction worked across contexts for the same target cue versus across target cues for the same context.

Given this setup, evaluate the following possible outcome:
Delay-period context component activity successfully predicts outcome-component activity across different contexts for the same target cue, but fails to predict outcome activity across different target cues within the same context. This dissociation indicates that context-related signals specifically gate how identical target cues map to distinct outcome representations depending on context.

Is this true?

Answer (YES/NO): YES